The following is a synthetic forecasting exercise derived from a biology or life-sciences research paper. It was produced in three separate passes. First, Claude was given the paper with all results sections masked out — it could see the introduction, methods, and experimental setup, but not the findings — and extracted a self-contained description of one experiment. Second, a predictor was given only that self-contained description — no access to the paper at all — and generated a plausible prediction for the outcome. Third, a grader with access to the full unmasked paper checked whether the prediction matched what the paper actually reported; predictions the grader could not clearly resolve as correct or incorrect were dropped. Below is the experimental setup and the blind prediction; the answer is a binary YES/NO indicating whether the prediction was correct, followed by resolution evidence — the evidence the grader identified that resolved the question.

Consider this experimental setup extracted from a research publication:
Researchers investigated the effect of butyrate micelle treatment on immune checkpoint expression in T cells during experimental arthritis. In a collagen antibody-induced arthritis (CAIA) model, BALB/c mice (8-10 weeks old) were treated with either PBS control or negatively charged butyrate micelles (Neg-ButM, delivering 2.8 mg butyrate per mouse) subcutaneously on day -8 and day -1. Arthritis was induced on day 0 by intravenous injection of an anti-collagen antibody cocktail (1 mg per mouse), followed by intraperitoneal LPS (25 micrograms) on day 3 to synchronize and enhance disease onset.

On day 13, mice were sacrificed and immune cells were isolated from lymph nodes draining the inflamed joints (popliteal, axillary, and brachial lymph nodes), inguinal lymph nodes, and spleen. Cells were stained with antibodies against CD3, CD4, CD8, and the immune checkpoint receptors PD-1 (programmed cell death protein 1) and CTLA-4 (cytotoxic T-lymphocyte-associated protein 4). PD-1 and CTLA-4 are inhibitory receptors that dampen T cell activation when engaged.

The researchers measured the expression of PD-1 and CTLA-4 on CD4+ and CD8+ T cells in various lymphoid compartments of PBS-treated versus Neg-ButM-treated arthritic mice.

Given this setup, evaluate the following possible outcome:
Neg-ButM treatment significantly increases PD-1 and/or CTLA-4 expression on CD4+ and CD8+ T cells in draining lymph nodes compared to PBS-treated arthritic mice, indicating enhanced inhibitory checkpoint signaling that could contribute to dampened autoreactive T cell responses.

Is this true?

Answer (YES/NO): YES